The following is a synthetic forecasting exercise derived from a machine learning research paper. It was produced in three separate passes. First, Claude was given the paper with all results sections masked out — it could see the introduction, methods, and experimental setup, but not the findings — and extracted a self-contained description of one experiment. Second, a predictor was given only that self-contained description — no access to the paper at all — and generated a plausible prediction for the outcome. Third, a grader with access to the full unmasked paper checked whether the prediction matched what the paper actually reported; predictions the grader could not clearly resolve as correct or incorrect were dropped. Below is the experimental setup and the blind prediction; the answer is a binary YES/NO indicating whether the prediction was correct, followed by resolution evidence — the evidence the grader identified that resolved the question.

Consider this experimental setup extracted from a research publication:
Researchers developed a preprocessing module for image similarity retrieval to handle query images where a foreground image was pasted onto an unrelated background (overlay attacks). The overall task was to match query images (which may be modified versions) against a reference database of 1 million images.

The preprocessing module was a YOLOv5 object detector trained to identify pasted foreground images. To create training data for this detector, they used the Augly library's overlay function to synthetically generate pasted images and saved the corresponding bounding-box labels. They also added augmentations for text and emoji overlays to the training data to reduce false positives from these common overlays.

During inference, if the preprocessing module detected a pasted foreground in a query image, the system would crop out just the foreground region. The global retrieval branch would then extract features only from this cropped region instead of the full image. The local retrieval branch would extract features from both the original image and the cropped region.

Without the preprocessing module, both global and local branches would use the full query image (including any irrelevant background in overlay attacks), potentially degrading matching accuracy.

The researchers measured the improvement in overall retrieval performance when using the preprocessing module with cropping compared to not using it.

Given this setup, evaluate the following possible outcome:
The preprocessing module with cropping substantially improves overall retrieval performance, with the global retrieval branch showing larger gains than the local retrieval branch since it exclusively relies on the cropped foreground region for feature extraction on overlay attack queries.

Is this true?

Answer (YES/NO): NO